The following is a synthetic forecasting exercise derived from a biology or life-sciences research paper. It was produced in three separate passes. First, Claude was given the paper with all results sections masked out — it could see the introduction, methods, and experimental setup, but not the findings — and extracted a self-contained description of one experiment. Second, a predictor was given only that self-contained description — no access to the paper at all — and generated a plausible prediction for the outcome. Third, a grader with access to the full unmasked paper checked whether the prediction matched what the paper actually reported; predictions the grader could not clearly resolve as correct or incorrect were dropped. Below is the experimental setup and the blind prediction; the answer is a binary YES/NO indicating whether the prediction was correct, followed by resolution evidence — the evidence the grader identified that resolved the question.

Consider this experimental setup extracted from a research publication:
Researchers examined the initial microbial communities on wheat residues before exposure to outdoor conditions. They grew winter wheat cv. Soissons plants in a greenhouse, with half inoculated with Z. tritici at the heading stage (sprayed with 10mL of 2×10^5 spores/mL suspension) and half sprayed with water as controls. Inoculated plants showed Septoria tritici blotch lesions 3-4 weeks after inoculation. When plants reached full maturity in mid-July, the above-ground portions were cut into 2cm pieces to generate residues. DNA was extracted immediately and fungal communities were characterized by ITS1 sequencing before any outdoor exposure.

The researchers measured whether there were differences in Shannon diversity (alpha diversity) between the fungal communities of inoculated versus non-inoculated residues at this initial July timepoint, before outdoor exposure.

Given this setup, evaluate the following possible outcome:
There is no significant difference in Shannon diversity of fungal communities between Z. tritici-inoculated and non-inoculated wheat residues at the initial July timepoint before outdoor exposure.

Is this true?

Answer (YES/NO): YES